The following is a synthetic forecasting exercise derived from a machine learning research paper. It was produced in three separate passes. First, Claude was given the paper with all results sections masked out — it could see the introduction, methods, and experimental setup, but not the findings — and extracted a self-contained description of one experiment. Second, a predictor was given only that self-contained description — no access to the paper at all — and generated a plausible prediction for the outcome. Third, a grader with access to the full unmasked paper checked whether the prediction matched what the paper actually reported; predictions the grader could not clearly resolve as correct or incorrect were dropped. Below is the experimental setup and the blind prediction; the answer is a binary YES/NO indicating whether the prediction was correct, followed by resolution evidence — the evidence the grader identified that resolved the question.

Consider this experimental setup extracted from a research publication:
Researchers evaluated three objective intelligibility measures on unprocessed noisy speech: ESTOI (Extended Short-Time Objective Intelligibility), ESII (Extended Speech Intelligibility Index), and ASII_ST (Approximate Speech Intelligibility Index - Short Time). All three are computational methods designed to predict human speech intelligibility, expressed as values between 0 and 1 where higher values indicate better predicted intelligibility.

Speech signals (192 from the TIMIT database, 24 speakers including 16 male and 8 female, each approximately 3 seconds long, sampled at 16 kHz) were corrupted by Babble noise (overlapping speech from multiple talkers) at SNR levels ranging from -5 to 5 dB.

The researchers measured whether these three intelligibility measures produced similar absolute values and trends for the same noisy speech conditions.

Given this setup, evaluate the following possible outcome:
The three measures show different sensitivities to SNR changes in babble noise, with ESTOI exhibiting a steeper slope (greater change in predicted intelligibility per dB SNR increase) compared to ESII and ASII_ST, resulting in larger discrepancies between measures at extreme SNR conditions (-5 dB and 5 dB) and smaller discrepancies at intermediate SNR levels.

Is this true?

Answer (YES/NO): NO